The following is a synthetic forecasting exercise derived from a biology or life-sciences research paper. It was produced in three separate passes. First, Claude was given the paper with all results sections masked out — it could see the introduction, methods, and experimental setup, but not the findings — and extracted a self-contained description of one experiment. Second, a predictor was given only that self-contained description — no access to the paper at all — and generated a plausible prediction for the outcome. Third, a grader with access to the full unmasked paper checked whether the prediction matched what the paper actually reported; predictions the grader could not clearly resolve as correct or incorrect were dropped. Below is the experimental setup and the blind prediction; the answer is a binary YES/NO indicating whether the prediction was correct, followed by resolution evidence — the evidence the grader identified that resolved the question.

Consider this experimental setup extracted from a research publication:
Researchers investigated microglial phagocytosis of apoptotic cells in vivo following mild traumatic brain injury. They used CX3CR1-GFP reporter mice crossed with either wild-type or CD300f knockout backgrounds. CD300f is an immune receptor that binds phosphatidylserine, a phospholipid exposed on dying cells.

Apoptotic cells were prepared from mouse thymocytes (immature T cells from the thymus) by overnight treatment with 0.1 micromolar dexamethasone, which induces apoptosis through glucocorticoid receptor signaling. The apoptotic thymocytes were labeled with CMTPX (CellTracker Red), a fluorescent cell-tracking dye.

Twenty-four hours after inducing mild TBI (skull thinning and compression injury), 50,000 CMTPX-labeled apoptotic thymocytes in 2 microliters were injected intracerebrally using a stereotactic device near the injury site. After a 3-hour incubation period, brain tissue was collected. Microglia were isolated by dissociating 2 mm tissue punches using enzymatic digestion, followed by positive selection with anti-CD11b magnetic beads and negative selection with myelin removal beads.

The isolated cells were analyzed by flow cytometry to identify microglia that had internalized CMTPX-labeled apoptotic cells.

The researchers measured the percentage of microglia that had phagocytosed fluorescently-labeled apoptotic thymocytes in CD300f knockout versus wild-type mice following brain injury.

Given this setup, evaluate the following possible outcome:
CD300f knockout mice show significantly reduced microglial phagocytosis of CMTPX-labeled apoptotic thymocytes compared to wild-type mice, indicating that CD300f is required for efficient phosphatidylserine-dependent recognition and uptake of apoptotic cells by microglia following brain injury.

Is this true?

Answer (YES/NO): YES